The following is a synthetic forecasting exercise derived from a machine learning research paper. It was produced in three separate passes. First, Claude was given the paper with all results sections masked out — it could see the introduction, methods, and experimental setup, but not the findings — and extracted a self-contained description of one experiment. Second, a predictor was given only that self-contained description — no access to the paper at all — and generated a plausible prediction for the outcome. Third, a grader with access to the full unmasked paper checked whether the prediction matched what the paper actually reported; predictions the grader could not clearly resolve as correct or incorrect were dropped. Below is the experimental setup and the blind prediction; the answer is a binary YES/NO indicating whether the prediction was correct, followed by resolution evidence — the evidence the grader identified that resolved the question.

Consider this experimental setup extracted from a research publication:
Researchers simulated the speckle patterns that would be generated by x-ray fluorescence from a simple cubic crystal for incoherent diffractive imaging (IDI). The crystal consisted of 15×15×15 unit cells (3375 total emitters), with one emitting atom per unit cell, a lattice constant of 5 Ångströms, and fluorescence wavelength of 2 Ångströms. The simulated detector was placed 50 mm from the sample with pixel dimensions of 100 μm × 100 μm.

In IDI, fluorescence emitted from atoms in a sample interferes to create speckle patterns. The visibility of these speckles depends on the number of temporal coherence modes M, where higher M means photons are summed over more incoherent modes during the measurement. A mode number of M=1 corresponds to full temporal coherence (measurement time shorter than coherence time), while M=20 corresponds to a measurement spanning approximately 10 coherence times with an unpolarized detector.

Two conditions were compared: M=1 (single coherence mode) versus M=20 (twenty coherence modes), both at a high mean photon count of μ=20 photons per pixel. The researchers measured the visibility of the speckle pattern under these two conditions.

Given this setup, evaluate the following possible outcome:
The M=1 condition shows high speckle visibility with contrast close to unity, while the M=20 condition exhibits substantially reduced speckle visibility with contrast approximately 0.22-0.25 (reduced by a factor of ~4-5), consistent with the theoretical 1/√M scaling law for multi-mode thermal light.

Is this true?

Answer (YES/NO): NO